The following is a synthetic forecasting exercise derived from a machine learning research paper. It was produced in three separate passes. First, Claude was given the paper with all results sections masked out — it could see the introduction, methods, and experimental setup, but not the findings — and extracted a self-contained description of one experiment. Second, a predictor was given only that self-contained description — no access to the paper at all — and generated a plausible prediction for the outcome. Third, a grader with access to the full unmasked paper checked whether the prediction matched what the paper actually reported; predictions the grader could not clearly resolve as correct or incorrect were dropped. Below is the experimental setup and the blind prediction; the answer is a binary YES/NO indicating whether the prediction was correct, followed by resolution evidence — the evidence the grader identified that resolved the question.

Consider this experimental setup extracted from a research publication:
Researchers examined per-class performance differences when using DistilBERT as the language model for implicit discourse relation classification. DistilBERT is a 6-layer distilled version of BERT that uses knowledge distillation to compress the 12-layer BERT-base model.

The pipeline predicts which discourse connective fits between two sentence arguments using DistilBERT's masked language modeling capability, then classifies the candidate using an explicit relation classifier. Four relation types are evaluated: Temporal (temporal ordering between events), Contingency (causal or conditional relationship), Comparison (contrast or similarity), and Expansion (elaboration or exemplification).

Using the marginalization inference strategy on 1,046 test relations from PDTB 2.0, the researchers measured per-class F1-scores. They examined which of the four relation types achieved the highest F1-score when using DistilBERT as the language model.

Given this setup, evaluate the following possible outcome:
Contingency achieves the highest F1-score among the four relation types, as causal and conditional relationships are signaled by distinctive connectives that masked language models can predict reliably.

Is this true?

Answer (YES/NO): YES